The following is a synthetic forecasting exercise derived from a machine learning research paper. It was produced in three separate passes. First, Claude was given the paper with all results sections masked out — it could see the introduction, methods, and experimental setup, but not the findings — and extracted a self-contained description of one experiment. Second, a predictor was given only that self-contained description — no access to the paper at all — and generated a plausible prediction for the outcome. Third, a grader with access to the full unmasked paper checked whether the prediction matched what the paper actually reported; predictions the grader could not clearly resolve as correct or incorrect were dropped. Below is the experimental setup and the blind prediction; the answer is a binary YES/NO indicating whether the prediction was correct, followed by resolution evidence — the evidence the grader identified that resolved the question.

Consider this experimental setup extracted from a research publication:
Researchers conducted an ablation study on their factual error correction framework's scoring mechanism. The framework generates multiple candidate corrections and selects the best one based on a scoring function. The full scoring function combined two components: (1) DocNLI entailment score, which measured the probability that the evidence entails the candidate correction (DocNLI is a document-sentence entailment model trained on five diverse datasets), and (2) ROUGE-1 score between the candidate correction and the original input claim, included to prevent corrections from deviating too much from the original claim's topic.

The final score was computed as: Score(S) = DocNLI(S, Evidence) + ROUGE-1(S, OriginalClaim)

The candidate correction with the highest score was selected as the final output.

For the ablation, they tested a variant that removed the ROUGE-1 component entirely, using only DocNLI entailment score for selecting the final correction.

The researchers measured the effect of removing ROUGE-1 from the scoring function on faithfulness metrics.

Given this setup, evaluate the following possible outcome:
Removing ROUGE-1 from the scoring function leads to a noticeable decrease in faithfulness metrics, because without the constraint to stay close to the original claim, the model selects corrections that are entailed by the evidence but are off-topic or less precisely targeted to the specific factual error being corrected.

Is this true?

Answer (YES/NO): YES